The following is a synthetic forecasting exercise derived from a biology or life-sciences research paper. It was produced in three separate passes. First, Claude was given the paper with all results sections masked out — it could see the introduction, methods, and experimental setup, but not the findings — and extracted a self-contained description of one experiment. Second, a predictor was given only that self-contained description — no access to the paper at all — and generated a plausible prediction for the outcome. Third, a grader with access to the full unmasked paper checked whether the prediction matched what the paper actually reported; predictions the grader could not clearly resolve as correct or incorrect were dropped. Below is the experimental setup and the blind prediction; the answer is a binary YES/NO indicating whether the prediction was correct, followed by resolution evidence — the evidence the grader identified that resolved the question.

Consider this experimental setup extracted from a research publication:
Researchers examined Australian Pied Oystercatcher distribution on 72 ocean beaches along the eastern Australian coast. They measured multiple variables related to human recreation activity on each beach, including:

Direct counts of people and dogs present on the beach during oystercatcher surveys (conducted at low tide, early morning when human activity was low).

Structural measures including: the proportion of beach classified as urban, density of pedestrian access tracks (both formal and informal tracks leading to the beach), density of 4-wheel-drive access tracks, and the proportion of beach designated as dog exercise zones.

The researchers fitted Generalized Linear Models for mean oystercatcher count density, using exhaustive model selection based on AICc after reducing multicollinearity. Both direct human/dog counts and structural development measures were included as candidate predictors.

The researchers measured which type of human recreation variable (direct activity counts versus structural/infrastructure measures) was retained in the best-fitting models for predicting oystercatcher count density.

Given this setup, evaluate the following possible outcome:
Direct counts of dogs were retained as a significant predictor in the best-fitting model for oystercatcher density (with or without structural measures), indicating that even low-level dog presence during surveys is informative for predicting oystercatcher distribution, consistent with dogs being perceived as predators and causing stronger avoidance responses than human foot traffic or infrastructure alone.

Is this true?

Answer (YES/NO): NO